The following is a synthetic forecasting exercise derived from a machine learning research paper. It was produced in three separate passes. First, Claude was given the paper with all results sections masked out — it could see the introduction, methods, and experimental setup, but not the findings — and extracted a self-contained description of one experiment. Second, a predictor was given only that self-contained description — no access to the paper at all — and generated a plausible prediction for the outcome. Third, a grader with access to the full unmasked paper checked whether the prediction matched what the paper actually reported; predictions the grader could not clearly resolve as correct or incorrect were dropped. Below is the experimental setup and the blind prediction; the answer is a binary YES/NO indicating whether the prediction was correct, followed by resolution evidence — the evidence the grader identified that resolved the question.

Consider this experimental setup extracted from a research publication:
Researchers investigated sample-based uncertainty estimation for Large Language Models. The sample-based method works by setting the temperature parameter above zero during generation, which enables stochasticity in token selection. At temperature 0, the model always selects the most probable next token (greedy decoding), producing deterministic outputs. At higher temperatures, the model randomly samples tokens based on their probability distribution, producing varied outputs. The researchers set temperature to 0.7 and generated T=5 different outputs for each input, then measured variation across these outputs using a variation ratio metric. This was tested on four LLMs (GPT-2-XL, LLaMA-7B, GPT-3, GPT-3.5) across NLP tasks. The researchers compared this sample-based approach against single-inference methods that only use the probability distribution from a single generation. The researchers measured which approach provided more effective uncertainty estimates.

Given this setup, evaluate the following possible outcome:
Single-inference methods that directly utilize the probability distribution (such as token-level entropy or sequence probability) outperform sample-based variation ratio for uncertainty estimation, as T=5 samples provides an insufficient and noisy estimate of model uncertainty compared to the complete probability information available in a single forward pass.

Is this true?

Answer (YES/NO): NO